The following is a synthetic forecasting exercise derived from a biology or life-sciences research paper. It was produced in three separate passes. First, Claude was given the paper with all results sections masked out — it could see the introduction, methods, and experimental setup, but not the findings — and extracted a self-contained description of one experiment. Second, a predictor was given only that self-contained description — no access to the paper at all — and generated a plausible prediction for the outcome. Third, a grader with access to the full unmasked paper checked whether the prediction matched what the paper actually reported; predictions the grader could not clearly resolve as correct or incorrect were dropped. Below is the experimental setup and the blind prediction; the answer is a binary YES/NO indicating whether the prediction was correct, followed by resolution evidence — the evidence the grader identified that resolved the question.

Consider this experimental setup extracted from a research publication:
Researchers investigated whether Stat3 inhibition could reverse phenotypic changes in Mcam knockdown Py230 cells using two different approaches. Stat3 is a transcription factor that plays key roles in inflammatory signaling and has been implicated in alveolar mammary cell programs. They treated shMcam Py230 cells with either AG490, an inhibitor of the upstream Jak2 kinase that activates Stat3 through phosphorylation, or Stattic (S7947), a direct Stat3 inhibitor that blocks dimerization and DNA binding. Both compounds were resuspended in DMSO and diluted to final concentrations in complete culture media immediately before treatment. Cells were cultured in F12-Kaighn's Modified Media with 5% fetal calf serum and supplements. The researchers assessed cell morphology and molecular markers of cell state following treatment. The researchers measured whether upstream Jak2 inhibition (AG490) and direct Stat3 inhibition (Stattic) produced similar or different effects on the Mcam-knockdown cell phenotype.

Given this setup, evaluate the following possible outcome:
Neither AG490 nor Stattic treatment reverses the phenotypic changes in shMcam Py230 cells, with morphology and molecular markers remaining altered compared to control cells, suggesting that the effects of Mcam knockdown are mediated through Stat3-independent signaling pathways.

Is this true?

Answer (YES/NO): NO